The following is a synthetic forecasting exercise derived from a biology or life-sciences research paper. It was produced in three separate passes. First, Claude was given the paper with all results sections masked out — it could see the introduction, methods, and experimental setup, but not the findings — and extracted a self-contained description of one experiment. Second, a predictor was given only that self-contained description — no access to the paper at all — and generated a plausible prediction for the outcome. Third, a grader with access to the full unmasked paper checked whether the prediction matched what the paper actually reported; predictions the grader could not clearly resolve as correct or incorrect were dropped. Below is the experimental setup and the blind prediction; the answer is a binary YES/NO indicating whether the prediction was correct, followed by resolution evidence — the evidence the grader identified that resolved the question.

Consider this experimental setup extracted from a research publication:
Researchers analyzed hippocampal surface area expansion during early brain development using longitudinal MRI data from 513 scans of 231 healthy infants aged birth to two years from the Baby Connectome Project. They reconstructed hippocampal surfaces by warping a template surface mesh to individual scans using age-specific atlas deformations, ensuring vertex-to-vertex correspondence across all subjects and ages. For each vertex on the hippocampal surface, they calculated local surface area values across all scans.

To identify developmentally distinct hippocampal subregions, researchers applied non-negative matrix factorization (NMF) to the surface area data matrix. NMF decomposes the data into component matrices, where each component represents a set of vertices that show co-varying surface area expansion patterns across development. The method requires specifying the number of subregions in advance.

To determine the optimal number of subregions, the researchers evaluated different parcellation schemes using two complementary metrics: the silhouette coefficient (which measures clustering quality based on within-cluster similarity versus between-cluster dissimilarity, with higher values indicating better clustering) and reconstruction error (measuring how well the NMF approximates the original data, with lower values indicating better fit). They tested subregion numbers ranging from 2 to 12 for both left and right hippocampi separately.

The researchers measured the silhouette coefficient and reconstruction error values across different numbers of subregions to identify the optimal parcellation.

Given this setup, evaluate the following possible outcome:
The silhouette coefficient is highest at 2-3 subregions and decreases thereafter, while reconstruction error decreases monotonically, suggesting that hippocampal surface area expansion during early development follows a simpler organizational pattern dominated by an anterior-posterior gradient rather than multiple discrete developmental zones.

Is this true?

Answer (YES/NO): NO